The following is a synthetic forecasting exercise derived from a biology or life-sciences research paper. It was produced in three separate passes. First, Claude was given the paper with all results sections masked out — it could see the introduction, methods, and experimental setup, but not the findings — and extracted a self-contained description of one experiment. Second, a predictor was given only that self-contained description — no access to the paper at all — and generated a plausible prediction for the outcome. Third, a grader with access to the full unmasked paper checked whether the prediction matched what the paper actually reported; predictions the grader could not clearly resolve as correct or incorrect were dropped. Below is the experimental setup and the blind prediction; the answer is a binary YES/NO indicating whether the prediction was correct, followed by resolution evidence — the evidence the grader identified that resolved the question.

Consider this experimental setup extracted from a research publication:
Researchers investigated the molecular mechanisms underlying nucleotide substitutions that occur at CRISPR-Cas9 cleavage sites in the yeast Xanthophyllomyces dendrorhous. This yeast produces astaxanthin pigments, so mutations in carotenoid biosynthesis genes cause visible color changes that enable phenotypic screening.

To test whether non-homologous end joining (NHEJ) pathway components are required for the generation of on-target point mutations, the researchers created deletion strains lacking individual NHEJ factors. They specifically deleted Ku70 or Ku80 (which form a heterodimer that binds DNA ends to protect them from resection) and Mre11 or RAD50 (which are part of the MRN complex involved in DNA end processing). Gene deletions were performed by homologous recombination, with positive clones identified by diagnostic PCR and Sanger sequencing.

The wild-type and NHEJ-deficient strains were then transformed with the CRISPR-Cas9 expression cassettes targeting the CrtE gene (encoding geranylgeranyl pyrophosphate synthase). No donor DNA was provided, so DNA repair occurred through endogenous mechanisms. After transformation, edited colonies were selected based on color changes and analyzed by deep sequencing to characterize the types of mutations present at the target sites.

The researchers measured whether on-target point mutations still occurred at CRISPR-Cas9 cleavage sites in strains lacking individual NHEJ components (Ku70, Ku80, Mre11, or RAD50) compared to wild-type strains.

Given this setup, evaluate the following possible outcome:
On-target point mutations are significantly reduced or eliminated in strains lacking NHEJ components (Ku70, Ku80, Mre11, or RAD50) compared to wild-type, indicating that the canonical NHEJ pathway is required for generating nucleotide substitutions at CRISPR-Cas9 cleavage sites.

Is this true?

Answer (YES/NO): YES